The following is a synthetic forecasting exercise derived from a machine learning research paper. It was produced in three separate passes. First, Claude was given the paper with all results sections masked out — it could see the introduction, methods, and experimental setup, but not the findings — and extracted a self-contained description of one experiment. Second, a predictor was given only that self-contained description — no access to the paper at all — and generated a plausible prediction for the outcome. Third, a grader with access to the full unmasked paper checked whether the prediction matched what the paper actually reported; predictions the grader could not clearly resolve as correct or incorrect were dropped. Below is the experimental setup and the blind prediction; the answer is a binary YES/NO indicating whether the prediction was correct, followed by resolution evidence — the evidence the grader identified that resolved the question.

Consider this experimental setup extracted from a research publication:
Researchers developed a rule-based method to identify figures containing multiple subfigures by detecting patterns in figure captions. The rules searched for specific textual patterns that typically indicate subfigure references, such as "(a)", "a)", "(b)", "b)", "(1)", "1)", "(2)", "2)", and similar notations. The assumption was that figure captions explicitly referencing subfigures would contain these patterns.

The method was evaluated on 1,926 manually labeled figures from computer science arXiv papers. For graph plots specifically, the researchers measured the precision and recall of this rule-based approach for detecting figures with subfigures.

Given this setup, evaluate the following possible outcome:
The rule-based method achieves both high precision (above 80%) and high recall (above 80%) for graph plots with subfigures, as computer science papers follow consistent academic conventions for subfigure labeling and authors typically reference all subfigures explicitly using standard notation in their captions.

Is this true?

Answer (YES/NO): NO